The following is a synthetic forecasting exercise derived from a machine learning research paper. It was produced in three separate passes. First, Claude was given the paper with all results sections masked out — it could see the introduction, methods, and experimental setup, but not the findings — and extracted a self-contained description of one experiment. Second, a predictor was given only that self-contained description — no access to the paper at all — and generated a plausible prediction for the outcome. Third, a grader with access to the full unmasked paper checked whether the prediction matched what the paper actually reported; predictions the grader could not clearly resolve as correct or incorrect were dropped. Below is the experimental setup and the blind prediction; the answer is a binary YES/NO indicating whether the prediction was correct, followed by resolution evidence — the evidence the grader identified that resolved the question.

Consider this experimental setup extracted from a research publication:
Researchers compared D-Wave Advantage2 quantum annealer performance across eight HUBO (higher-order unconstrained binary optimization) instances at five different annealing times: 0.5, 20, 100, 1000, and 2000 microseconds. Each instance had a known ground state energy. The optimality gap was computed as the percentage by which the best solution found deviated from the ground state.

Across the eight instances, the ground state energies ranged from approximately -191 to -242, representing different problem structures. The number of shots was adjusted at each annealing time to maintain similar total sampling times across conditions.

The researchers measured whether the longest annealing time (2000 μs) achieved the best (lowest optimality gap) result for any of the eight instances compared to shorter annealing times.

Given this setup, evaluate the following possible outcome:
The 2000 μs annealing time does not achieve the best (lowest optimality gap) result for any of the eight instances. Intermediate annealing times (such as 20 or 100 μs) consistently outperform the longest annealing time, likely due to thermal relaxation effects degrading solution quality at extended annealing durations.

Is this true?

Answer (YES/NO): NO